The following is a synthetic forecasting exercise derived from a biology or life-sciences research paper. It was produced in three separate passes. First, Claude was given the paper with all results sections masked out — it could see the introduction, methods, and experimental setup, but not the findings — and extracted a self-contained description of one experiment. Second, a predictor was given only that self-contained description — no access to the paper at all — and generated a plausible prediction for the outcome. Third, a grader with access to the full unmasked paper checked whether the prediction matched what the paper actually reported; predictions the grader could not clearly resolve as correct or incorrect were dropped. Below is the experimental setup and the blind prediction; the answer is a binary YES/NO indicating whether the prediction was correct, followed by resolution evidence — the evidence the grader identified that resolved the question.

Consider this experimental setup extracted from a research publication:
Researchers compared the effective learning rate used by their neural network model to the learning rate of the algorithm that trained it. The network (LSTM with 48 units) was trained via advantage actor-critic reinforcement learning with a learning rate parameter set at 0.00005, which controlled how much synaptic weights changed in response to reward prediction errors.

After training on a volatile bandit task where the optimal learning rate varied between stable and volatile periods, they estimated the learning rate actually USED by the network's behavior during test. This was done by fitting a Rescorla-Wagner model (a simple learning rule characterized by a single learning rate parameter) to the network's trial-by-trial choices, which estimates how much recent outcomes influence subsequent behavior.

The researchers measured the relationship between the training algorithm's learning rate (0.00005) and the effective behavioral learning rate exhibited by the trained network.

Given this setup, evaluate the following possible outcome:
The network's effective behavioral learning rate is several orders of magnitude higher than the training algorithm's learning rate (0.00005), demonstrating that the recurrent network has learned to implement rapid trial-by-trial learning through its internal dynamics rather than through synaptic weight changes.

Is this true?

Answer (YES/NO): YES